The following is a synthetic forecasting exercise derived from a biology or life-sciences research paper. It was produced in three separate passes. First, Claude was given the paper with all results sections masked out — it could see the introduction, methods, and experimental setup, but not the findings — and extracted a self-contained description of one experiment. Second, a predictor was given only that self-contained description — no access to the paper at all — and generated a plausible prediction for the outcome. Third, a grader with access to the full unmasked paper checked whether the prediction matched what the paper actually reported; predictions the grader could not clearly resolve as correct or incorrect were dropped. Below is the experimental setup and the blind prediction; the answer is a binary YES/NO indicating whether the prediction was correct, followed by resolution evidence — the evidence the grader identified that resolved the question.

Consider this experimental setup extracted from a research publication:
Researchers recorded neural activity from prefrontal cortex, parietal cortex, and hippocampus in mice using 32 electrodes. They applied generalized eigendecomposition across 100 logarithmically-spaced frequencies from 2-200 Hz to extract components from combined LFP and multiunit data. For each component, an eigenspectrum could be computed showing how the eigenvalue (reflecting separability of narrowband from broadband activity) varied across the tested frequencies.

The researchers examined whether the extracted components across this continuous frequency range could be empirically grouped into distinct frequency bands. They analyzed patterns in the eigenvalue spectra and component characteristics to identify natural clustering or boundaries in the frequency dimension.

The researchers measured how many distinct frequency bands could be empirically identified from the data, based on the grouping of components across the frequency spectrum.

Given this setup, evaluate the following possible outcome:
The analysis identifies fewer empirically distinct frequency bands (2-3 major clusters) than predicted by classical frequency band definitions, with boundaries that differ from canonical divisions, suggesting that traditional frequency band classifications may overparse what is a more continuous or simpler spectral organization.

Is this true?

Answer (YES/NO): NO